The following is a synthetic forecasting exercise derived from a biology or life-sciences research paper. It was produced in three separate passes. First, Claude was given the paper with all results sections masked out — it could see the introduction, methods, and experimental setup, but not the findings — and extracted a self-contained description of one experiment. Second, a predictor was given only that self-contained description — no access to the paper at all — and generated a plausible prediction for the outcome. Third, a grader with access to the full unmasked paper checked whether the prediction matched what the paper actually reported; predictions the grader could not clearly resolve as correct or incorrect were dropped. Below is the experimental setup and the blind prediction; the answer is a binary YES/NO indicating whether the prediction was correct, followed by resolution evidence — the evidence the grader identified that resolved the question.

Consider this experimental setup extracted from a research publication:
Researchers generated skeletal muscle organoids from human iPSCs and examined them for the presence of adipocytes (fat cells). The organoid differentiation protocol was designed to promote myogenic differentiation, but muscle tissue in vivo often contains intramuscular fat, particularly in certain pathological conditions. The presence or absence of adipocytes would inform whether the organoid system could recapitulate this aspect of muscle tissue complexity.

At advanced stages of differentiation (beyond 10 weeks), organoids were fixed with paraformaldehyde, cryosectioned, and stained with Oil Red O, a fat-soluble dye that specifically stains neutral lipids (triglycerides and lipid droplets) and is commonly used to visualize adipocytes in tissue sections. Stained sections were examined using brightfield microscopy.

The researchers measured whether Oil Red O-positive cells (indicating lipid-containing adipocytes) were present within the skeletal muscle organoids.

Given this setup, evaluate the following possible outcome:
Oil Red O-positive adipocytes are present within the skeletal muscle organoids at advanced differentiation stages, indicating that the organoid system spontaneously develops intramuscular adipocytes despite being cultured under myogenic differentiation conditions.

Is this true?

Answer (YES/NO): YES